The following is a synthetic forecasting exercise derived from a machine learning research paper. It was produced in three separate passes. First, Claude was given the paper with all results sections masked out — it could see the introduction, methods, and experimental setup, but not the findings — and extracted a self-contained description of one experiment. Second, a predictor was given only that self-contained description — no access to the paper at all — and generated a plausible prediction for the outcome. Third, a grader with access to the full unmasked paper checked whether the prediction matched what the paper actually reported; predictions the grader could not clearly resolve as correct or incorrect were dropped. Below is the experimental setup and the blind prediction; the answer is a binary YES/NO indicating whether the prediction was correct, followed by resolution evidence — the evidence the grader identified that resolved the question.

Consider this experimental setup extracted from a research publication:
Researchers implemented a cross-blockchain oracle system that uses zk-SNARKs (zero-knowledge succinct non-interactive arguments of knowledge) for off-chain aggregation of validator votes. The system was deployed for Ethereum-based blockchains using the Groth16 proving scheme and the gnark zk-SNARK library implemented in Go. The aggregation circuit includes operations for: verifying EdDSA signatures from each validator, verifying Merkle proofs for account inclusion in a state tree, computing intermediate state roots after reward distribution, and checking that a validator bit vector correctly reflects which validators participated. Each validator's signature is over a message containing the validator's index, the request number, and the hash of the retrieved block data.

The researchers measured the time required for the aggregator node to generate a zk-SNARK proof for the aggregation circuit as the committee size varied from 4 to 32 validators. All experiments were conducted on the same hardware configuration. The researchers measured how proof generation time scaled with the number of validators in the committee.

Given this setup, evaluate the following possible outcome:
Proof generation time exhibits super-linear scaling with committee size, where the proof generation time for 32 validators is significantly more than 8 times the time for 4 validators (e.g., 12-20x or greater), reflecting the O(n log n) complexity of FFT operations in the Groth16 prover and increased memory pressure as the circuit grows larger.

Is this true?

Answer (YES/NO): NO